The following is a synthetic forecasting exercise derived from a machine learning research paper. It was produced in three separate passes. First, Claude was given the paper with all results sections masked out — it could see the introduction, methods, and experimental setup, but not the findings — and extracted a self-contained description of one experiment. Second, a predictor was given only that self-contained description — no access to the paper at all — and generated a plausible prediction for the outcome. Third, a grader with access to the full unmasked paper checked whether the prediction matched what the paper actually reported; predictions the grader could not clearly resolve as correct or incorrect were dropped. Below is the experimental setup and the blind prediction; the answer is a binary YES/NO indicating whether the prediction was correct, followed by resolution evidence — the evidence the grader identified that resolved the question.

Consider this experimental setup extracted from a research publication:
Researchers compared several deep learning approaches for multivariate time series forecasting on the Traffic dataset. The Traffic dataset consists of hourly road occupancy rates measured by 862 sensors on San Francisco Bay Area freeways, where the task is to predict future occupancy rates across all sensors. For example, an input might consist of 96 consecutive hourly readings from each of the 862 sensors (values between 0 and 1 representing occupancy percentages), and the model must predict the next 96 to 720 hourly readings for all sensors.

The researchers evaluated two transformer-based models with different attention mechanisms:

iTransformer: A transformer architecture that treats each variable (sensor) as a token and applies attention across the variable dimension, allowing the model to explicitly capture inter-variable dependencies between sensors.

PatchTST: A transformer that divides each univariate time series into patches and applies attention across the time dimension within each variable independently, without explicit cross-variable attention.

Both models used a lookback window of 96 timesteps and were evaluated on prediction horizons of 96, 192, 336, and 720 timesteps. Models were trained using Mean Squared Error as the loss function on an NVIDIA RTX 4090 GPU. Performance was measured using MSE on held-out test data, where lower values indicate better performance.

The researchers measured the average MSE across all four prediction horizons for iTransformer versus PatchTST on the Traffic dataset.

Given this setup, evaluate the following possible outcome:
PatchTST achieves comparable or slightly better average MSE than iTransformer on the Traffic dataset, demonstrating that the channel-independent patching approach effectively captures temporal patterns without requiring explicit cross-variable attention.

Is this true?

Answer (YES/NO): NO